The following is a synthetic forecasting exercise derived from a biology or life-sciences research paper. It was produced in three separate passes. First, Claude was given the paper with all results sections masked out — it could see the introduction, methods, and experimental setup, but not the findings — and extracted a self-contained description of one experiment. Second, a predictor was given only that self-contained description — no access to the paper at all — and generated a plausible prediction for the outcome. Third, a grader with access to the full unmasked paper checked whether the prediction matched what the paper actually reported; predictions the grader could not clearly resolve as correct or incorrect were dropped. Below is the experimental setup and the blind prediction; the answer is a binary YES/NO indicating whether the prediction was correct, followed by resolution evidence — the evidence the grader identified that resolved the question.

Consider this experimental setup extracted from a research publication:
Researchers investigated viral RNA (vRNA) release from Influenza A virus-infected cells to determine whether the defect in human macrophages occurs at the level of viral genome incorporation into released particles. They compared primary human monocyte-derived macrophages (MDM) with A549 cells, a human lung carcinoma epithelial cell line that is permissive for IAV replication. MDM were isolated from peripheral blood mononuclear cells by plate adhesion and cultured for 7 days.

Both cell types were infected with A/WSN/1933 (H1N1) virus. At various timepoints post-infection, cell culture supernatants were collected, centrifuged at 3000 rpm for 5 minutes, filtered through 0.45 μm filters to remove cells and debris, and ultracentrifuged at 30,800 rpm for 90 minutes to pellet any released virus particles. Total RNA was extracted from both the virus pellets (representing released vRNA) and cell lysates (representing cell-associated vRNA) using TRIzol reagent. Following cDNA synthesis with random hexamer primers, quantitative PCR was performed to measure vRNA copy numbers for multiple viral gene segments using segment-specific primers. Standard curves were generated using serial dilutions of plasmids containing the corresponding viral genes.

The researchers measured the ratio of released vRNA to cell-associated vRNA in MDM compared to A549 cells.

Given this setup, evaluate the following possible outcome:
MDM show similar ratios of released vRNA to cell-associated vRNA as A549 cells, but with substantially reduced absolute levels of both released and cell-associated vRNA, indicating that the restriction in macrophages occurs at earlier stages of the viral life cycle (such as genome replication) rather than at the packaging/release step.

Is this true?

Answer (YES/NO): NO